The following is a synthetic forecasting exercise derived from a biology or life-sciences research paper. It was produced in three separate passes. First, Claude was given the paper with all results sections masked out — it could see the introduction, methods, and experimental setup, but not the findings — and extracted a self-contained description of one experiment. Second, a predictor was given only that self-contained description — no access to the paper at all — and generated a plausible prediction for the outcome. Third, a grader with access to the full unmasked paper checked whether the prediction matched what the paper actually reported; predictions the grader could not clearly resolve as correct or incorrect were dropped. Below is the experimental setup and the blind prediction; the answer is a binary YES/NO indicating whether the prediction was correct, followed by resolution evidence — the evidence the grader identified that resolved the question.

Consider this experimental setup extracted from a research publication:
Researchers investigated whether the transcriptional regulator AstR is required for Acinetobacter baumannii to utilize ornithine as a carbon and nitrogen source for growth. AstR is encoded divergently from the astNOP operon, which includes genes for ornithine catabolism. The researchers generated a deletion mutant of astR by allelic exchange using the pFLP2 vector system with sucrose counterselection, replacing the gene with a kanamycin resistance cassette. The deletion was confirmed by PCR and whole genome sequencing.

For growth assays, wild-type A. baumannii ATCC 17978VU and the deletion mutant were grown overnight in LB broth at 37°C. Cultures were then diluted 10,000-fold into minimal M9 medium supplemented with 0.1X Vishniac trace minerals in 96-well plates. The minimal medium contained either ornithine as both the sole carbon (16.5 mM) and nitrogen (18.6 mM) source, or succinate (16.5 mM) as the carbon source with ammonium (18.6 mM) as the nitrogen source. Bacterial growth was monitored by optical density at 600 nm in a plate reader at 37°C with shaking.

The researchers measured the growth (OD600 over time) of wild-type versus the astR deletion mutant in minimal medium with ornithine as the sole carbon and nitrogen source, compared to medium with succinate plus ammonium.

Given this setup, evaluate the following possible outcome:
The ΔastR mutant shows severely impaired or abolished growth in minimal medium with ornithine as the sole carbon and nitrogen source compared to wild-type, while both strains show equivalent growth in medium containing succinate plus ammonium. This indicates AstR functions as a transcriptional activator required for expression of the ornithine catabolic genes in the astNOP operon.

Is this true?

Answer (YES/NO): YES